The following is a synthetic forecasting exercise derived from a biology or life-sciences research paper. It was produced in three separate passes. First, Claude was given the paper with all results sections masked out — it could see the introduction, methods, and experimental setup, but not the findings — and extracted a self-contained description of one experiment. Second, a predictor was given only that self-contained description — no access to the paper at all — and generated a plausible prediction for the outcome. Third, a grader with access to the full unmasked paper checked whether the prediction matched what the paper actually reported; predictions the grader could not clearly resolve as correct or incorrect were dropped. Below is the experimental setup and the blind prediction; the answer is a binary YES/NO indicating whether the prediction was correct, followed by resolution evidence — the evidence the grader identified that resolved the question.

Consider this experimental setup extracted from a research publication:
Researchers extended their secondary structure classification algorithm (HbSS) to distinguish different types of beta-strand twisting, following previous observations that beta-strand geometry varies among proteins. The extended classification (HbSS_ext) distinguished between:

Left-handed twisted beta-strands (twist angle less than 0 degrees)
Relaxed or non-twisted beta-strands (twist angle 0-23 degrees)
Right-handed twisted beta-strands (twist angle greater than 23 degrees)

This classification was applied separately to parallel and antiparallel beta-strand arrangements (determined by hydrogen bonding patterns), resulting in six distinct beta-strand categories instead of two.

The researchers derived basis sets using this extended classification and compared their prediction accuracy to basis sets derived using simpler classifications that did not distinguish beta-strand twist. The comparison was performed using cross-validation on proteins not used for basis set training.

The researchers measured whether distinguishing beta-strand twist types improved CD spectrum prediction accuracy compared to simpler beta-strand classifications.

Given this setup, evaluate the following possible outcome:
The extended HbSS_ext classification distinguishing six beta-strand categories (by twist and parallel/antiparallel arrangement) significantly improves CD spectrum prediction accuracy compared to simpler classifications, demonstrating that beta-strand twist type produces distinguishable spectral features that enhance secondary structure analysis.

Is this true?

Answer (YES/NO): NO